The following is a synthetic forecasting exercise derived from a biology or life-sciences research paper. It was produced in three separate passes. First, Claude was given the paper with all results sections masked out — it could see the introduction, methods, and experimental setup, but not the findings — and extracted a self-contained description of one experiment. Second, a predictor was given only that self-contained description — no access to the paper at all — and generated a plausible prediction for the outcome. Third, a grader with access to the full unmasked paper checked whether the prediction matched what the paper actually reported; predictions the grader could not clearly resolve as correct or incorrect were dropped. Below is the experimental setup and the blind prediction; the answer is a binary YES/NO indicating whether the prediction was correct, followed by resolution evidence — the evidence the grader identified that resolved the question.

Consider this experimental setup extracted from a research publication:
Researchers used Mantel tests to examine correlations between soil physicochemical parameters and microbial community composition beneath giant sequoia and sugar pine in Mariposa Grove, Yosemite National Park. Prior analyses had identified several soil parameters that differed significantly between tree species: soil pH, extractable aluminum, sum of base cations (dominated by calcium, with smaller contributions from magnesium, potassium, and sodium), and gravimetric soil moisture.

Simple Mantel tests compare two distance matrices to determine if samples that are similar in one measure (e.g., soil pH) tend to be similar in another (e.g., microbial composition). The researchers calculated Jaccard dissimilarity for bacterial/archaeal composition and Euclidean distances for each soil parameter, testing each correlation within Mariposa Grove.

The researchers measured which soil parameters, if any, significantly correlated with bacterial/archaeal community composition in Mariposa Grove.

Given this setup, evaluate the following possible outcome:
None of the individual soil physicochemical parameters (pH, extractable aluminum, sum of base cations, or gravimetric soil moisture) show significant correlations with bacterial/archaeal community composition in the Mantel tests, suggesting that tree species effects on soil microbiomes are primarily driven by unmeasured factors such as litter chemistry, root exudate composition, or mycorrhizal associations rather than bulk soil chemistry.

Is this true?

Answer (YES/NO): NO